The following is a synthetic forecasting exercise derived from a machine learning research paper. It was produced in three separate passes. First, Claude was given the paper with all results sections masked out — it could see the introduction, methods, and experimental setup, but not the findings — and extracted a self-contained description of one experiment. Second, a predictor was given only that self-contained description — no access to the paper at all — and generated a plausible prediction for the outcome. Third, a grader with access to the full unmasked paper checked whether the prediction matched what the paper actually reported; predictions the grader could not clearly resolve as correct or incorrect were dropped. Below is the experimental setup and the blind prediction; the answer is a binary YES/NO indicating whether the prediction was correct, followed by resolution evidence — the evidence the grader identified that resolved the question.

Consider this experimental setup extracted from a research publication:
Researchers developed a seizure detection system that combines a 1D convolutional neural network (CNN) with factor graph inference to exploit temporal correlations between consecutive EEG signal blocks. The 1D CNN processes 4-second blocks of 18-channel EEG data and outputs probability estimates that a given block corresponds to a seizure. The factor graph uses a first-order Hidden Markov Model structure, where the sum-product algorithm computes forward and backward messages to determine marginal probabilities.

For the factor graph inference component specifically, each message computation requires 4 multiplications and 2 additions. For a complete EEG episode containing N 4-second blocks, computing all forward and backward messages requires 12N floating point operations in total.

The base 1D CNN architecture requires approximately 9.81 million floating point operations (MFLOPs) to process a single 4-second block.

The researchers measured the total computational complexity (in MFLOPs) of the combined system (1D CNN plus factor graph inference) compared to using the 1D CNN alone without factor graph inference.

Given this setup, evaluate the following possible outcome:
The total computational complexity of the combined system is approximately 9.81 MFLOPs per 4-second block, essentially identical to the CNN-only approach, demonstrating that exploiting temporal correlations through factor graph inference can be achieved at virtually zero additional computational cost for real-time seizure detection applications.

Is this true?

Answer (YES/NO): YES